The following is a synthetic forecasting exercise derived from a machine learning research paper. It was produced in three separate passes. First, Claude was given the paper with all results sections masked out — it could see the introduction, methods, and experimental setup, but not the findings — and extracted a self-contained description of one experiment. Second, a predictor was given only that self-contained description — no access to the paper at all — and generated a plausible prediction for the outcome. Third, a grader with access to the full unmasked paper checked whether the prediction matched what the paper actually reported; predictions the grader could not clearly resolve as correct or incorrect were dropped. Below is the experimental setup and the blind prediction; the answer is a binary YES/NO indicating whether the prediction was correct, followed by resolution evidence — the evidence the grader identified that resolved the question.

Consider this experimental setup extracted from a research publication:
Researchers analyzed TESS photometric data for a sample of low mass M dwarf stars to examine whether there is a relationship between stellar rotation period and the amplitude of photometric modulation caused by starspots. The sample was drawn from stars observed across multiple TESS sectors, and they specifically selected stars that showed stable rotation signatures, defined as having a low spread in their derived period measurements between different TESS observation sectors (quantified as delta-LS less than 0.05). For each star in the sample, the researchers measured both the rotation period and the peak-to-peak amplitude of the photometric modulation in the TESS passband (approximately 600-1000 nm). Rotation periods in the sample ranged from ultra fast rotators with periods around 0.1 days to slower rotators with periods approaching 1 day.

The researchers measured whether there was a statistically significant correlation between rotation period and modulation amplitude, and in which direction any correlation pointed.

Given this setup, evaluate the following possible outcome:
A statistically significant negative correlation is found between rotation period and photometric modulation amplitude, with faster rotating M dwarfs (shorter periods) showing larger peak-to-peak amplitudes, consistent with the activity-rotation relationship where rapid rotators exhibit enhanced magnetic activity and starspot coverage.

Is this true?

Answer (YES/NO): YES